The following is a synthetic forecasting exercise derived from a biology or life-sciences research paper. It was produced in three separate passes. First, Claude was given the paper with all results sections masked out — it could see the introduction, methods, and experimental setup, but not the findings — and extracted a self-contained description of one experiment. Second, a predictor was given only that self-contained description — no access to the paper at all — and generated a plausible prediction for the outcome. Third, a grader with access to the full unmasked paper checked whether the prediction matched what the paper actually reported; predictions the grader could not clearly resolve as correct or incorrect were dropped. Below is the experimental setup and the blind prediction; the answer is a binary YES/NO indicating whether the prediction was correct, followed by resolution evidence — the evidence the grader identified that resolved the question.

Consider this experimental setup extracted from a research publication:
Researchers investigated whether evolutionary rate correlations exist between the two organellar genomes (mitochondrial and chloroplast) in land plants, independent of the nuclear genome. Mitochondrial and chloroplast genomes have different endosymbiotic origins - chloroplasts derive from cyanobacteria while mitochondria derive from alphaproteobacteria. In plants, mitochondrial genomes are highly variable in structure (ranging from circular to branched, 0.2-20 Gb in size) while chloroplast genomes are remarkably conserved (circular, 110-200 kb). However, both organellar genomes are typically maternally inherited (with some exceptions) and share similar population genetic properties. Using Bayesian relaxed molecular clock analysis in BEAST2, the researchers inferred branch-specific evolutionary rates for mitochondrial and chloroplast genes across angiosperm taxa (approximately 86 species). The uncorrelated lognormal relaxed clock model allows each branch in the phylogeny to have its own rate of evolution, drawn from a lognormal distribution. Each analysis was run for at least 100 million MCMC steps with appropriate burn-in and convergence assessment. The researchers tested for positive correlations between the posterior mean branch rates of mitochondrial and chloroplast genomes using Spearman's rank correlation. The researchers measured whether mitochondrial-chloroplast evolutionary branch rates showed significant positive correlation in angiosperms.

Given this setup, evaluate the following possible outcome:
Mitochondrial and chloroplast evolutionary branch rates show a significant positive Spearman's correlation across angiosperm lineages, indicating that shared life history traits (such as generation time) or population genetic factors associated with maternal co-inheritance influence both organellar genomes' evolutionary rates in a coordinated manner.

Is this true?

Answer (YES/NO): NO